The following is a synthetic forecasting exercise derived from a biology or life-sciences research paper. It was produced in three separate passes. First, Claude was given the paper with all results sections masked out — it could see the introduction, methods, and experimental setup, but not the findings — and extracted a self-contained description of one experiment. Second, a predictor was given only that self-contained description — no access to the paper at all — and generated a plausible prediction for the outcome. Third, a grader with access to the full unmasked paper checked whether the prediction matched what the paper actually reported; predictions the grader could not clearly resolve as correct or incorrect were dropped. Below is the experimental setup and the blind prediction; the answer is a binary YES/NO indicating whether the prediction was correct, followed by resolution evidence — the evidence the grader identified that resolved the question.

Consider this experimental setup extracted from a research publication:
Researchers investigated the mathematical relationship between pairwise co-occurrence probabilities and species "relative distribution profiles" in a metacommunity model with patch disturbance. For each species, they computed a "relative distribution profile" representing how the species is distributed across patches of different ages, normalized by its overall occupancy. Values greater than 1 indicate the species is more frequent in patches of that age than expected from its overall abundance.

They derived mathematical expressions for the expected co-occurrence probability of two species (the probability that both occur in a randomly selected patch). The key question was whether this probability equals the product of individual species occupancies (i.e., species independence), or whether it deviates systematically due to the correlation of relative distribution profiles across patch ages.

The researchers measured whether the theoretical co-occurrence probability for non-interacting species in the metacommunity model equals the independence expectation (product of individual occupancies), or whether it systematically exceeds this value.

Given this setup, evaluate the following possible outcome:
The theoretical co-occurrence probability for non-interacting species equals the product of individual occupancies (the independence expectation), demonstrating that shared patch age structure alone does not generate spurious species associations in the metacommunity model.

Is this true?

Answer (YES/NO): NO